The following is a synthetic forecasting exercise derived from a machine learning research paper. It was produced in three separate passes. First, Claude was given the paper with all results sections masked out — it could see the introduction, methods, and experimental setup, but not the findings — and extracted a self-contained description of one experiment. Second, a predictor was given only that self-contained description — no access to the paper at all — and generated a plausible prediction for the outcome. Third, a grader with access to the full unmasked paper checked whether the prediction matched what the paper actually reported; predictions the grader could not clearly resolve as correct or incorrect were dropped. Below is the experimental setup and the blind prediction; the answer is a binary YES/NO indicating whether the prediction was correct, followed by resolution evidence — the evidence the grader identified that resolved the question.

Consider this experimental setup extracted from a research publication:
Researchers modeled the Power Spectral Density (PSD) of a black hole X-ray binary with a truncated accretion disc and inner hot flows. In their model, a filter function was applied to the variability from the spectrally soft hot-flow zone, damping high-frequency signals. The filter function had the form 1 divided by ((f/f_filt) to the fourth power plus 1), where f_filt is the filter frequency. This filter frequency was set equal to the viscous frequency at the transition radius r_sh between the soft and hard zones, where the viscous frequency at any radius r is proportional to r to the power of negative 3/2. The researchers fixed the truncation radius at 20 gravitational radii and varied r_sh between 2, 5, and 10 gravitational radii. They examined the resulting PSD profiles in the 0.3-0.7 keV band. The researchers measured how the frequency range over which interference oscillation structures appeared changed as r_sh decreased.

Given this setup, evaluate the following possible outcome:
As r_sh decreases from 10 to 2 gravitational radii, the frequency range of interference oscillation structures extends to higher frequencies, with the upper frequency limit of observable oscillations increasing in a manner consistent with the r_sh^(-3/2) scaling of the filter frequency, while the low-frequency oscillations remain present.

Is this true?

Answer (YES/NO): YES